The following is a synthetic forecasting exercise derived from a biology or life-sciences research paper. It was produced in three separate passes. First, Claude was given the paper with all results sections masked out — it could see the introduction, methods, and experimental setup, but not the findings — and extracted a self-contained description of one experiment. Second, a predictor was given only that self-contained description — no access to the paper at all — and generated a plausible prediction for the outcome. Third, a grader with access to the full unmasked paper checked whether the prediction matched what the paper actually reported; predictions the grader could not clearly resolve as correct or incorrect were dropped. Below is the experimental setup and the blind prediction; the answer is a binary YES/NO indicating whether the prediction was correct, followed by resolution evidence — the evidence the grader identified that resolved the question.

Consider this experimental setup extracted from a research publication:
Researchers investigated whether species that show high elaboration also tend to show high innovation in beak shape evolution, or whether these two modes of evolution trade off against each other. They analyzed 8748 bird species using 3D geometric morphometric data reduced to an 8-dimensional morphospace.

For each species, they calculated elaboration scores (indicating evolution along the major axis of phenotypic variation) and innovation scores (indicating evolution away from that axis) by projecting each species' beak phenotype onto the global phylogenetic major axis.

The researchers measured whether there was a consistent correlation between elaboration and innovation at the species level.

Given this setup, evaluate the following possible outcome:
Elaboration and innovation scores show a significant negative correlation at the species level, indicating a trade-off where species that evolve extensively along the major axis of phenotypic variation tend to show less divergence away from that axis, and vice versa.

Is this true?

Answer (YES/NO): NO